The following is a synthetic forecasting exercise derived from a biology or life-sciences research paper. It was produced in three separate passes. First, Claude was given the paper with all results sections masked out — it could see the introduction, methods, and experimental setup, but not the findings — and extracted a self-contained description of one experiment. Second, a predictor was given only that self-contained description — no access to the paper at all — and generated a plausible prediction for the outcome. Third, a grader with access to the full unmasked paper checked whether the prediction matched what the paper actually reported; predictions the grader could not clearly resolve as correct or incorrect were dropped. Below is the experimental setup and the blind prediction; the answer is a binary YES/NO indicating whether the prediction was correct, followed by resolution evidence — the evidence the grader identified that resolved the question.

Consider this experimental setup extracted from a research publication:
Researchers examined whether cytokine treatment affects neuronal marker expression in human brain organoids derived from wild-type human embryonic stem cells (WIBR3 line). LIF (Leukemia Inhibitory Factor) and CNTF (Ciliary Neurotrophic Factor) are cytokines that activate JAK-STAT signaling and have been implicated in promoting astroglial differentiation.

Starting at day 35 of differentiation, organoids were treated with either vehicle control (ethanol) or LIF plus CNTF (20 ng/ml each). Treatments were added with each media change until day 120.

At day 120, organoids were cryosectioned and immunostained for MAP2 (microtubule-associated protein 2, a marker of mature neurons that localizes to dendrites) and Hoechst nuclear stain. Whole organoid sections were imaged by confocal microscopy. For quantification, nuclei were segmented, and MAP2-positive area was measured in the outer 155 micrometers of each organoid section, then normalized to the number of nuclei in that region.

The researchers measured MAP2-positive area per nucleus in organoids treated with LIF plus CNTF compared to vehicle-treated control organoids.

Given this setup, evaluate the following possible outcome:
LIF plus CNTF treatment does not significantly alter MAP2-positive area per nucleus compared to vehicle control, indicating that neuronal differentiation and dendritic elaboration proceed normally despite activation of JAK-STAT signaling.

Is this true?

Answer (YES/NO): NO